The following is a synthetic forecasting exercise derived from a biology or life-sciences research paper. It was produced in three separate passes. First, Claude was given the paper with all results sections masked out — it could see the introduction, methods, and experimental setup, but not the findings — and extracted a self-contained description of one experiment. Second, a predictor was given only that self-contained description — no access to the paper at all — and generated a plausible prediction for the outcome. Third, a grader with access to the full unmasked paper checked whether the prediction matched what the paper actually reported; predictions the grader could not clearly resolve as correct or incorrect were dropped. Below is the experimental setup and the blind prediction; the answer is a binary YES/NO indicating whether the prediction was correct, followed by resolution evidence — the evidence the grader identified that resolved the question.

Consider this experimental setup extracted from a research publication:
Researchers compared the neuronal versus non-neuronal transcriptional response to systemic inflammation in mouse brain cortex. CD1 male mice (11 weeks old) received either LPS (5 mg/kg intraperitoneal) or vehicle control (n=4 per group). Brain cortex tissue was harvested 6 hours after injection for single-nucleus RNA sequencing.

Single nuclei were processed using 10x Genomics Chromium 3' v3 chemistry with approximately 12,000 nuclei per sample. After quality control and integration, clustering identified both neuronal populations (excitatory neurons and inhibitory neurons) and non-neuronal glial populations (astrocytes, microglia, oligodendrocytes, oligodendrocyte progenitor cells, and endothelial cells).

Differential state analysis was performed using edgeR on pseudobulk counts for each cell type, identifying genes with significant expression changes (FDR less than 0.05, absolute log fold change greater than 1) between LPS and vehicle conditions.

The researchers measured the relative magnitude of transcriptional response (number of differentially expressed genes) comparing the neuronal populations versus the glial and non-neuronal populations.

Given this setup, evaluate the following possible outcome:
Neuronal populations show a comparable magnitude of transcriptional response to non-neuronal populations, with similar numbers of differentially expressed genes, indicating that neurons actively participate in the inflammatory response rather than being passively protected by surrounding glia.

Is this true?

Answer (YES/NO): NO